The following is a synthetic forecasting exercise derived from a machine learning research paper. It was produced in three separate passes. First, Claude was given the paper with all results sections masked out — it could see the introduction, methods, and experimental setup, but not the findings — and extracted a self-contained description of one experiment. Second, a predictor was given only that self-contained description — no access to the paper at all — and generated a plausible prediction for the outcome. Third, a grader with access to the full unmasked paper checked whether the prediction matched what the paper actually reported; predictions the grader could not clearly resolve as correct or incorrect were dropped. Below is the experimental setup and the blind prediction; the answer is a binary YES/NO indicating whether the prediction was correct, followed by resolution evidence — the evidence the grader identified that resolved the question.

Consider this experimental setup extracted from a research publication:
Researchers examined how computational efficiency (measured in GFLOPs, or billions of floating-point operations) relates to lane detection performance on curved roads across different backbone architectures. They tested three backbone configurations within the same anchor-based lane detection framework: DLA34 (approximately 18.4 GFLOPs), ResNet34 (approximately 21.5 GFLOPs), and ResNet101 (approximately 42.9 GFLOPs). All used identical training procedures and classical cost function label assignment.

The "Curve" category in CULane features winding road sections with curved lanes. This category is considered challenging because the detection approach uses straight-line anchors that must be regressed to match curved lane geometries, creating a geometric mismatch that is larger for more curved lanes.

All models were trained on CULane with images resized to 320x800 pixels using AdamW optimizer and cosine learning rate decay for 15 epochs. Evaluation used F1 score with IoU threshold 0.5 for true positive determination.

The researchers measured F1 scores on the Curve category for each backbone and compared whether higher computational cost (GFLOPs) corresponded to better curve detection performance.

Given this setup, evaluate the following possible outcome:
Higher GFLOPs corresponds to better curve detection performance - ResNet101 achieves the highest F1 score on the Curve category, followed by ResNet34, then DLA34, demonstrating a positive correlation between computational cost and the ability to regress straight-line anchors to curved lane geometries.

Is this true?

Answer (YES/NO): NO